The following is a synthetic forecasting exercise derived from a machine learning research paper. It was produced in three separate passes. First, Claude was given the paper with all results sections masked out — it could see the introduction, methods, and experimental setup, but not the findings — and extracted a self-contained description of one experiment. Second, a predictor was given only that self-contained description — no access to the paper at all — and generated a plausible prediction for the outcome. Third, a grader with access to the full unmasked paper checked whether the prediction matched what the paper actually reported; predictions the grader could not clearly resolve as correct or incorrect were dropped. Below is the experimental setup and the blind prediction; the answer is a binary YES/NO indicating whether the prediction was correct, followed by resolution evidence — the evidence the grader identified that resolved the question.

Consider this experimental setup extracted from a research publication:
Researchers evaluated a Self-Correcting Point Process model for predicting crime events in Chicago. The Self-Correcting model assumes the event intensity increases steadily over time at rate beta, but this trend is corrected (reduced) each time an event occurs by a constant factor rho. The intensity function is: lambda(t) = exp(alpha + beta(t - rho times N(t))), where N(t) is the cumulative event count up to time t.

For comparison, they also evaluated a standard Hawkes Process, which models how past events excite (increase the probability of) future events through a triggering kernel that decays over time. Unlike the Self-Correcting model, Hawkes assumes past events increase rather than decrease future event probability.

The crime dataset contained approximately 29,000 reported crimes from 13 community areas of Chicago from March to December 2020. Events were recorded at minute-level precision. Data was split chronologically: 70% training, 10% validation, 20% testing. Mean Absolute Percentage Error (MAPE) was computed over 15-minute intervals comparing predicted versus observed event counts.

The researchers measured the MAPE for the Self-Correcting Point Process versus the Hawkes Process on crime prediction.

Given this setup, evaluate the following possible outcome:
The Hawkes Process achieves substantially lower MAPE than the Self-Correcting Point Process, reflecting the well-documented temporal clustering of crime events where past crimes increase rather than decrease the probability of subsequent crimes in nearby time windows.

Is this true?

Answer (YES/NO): NO